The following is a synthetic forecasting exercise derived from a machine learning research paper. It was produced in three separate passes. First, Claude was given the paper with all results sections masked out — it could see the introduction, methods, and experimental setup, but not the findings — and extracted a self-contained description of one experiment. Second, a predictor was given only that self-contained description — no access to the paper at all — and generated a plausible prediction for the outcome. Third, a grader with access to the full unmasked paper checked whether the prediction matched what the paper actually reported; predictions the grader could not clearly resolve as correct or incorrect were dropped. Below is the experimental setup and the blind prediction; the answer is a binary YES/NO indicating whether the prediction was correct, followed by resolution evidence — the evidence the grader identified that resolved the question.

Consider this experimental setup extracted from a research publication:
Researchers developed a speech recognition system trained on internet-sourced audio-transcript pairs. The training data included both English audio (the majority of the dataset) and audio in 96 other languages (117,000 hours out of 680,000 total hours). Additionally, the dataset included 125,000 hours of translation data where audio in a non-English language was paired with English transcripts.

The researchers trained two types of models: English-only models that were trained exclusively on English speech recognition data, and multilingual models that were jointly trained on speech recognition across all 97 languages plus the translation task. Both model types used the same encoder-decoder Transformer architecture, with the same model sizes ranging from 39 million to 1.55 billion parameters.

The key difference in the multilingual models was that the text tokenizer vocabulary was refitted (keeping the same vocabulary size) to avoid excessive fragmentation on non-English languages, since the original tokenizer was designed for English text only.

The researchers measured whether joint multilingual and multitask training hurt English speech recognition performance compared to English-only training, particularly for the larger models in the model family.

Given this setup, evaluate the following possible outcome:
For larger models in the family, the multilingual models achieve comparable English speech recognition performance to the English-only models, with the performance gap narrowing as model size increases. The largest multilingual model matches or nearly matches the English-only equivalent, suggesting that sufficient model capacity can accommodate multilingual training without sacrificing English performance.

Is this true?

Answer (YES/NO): NO